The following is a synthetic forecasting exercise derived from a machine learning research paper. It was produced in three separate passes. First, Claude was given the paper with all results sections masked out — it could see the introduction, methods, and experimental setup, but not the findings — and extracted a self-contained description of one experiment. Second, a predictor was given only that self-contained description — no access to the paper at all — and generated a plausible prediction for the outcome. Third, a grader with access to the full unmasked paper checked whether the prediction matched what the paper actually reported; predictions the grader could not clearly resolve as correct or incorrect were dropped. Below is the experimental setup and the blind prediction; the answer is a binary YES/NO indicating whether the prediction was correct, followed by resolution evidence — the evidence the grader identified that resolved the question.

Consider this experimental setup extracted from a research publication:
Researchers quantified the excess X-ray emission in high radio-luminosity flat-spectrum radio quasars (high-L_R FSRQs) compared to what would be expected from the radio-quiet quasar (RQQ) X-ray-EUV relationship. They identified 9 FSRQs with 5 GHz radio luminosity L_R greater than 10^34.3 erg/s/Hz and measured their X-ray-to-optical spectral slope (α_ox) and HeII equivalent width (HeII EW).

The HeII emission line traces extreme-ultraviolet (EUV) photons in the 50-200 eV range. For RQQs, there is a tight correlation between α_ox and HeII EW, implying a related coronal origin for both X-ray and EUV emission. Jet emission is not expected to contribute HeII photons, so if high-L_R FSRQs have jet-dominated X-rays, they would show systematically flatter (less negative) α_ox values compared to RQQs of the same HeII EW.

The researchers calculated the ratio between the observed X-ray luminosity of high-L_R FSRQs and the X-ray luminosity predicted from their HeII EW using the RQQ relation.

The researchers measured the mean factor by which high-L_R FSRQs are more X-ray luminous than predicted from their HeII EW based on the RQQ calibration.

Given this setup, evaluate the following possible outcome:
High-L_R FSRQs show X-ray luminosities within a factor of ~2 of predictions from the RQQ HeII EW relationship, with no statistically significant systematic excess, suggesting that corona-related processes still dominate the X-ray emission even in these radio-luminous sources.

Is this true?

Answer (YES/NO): NO